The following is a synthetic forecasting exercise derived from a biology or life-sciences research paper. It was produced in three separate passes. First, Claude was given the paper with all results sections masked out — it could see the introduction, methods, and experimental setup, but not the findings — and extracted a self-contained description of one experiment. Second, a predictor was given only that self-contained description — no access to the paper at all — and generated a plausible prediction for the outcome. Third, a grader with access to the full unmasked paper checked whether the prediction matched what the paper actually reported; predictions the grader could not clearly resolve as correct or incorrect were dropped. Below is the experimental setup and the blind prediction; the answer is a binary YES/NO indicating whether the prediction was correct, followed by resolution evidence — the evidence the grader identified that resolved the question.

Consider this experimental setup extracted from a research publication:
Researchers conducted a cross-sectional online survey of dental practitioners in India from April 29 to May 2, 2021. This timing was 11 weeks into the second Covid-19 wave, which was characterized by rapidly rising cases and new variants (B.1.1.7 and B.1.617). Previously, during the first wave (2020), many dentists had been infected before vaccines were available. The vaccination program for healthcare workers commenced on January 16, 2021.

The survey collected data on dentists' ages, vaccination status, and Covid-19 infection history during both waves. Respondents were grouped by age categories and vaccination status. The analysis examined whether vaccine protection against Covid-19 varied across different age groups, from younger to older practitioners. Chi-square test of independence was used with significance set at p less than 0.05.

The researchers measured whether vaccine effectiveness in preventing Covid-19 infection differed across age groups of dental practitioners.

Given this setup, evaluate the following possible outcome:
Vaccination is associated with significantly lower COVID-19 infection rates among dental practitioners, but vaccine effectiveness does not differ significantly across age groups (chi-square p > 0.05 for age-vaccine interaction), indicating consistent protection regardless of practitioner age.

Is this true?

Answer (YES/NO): NO